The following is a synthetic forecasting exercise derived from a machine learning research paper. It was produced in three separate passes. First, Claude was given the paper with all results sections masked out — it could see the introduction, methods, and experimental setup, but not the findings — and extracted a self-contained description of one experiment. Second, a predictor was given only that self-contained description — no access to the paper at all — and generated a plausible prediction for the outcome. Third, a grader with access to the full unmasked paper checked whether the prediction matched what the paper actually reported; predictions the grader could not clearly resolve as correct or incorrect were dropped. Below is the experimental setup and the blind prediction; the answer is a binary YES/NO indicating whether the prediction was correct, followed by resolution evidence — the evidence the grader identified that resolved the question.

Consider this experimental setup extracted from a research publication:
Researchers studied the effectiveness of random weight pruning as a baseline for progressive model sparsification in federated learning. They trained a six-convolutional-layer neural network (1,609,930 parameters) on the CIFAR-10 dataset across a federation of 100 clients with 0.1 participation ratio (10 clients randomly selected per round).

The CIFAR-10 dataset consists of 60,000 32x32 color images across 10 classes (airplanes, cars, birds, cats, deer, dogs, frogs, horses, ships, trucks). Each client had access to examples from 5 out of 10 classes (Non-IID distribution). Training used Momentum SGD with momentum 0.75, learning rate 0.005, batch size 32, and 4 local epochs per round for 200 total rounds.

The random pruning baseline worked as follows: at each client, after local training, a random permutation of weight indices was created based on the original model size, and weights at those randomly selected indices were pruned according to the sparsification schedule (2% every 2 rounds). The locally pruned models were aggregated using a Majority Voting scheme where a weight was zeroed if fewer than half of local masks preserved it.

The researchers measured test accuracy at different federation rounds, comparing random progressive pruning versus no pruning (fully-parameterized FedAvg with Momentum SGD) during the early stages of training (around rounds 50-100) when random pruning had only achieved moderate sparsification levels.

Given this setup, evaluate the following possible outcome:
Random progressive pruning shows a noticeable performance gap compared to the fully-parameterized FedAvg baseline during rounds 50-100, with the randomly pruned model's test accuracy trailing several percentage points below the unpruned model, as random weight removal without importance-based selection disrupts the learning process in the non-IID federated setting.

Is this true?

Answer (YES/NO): NO